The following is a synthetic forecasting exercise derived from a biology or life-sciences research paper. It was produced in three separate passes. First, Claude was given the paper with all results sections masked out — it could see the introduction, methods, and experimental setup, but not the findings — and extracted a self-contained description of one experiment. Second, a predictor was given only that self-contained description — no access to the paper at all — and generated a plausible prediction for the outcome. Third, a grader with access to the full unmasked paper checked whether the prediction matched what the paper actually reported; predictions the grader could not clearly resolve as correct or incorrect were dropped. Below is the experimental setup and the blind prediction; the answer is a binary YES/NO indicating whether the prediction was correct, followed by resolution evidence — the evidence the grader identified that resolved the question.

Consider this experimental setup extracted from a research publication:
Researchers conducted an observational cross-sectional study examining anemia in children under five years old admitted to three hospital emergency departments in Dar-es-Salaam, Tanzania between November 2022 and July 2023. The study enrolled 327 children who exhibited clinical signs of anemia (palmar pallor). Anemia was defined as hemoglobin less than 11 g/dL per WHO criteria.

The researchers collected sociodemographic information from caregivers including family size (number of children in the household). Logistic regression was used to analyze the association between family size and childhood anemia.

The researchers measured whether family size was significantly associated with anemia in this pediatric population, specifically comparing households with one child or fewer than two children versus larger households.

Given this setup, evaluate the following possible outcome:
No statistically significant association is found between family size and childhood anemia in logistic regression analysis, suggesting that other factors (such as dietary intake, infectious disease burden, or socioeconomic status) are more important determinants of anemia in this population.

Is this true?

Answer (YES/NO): NO